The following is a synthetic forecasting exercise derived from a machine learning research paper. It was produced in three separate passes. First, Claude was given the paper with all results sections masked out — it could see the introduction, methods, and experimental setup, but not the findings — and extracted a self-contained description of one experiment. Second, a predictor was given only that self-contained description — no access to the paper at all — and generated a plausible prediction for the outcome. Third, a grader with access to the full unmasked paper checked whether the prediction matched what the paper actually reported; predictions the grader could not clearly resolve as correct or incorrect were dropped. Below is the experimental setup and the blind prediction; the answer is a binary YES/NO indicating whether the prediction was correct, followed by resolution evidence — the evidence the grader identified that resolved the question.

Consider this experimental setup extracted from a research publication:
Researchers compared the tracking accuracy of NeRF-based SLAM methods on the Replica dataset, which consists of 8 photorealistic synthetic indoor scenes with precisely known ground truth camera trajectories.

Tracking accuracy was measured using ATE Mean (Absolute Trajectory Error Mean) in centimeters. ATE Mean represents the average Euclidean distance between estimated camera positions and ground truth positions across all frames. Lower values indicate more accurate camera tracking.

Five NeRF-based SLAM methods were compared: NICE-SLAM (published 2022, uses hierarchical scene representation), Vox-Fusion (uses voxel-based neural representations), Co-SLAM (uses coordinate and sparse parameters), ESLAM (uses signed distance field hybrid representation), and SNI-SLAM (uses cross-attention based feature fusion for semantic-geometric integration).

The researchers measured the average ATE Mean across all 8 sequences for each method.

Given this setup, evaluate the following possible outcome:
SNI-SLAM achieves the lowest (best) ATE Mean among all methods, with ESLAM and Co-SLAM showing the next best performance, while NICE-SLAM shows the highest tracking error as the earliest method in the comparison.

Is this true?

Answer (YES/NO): YES